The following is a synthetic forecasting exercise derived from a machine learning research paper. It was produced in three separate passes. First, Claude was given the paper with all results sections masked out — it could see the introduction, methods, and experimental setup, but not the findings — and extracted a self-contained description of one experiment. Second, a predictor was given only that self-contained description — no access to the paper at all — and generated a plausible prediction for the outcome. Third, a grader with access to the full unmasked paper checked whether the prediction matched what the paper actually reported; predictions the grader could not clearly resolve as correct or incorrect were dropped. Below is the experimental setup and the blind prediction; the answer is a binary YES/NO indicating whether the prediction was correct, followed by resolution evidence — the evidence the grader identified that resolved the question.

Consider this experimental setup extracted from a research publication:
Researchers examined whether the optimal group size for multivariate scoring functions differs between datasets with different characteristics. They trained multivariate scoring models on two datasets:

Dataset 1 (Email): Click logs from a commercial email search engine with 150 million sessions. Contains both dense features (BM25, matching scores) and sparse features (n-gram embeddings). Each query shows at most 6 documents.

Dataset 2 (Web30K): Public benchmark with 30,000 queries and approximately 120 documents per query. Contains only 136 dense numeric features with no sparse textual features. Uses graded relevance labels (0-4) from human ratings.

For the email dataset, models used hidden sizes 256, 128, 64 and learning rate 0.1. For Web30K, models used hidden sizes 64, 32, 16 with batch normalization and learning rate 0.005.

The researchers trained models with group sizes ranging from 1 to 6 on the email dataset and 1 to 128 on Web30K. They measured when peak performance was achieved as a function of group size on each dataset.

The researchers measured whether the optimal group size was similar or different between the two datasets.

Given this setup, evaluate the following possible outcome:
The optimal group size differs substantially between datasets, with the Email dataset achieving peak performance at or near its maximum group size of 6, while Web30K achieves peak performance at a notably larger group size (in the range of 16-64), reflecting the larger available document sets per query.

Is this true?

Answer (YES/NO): NO